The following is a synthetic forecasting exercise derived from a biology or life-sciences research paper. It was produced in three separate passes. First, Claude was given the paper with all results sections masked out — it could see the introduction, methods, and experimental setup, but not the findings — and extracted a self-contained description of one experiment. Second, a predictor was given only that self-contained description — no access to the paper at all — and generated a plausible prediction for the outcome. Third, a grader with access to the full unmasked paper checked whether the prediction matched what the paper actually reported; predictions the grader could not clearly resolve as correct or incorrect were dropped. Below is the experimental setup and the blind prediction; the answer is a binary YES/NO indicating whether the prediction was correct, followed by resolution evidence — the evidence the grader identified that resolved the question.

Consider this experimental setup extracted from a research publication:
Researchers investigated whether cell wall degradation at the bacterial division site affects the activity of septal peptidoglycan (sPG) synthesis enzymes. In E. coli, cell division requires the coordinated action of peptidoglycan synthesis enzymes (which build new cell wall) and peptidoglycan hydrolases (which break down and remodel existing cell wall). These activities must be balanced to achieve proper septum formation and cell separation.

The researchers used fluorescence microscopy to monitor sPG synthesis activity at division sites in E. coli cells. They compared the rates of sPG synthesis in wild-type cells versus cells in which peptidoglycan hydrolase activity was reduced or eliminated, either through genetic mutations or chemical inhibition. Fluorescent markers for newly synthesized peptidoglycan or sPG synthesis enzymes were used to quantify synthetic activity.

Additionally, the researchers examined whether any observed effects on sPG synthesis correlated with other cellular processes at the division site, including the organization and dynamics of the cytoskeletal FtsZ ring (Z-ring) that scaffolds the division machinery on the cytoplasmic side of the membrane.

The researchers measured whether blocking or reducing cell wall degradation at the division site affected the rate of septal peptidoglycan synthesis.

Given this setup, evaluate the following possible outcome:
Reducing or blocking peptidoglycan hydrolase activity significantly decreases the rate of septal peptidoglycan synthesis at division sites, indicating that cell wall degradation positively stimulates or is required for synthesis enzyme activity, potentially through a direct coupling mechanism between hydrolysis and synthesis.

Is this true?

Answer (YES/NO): YES